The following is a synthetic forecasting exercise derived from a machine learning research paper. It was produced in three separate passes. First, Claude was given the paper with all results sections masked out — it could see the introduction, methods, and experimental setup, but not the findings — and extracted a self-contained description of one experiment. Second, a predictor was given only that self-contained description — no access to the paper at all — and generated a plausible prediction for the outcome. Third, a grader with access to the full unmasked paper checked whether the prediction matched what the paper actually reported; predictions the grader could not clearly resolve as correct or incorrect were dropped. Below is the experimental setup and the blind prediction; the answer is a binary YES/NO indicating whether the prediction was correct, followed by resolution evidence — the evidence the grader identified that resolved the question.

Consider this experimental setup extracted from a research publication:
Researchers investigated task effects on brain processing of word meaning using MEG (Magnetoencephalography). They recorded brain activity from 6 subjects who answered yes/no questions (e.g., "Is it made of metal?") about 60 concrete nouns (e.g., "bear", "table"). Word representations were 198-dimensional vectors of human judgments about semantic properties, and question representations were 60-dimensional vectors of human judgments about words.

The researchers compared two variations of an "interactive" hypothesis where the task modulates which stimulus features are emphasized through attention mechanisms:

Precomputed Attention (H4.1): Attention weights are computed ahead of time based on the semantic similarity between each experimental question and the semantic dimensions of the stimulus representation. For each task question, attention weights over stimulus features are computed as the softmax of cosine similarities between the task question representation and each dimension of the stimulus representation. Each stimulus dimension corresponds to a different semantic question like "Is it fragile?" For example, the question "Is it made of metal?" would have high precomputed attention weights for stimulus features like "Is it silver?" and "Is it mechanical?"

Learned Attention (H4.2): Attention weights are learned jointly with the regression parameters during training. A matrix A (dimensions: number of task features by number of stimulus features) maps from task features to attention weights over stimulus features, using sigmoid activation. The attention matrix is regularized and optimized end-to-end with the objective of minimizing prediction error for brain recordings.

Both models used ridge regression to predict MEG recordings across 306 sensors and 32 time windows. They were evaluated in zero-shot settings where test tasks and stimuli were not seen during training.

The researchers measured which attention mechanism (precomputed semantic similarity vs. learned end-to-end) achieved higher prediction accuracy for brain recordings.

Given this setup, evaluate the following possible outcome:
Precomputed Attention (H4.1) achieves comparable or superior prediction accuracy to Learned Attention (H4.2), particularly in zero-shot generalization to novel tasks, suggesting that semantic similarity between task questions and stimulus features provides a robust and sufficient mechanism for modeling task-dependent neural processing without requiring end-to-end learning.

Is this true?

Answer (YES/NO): YES